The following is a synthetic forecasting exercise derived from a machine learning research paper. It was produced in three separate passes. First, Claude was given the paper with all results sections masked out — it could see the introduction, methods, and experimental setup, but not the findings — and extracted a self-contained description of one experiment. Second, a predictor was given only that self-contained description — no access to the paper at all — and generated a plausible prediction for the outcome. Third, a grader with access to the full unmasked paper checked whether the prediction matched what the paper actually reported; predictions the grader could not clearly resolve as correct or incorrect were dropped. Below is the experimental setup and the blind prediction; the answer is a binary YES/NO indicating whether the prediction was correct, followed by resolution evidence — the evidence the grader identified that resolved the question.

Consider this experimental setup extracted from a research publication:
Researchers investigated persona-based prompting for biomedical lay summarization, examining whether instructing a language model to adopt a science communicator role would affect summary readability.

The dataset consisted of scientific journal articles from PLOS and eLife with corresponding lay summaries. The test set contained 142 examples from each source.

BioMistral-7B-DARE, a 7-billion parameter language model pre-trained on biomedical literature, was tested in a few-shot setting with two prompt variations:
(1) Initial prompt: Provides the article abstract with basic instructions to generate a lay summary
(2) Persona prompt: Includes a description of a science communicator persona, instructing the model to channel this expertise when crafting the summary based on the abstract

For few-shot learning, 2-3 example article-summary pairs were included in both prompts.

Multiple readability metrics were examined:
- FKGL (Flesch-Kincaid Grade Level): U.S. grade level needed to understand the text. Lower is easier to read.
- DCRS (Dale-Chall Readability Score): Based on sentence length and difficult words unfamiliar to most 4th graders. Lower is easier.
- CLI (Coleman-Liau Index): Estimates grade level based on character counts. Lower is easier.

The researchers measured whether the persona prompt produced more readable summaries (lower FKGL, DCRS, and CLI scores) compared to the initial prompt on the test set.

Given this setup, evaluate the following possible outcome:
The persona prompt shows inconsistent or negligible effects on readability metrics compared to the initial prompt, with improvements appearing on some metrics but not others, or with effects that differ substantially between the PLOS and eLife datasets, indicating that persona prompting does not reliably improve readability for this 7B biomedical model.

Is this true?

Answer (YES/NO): NO